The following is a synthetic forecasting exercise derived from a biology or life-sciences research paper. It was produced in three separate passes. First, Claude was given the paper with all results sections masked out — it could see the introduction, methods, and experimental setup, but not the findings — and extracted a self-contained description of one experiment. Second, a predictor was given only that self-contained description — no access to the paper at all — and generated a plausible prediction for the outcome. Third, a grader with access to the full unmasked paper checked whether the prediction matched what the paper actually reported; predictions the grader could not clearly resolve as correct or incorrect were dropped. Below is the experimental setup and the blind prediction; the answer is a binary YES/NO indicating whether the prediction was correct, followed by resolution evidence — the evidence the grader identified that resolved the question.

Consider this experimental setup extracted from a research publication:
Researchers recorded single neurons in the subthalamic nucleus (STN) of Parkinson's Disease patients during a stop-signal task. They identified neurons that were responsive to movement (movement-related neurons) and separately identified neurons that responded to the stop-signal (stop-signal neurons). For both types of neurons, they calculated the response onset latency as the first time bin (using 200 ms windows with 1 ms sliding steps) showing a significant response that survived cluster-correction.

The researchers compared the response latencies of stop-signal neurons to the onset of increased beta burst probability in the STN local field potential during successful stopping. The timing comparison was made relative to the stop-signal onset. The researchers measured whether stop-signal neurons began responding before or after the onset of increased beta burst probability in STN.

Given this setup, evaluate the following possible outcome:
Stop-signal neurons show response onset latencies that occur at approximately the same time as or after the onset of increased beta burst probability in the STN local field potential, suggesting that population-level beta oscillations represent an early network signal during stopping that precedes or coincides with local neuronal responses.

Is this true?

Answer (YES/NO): NO